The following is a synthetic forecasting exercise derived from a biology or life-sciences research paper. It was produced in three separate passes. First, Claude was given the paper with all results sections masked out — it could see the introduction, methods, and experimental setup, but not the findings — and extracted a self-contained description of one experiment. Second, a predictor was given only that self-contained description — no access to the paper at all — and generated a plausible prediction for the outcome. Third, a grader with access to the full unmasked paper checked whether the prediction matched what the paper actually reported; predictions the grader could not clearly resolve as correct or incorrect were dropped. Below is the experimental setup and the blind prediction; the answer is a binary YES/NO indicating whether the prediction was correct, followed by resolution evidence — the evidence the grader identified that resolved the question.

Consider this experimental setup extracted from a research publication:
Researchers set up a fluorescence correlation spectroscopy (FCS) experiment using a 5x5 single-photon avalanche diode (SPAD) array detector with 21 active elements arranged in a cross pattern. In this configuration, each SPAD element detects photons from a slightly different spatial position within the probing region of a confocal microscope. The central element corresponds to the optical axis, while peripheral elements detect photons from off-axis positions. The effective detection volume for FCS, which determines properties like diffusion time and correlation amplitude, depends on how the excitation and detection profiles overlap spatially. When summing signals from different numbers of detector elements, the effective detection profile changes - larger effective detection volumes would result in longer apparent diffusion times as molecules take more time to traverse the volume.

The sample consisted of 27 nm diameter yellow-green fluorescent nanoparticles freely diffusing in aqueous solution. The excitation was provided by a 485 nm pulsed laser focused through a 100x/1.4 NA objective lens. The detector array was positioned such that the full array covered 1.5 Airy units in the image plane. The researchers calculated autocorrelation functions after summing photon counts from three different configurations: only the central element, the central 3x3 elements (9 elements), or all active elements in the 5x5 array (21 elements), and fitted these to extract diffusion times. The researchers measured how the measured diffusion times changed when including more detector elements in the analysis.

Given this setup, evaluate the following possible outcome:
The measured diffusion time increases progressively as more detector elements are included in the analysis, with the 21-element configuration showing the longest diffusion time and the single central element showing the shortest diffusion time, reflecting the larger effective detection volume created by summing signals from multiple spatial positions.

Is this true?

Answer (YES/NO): YES